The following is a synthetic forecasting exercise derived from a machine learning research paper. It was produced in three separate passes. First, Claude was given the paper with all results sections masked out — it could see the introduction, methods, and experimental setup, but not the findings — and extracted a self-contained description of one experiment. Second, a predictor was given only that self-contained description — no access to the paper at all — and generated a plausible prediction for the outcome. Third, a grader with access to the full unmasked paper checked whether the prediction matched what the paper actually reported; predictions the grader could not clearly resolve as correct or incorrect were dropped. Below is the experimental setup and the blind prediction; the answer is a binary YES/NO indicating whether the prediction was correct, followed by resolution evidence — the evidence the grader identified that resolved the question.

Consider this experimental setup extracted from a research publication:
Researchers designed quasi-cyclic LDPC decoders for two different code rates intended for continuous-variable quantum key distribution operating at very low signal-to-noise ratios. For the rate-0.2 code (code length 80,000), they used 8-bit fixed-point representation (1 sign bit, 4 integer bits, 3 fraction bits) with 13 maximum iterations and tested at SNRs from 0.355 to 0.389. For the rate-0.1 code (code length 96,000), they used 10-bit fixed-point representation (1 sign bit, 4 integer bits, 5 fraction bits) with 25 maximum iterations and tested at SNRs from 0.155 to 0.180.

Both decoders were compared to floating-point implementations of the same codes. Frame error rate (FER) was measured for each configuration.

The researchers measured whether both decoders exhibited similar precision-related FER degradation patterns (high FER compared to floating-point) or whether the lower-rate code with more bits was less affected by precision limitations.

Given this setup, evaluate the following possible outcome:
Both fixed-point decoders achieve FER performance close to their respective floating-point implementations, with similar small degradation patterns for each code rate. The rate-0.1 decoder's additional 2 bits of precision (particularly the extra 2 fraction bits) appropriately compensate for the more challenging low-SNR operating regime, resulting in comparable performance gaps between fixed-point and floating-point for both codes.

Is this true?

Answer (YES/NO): NO